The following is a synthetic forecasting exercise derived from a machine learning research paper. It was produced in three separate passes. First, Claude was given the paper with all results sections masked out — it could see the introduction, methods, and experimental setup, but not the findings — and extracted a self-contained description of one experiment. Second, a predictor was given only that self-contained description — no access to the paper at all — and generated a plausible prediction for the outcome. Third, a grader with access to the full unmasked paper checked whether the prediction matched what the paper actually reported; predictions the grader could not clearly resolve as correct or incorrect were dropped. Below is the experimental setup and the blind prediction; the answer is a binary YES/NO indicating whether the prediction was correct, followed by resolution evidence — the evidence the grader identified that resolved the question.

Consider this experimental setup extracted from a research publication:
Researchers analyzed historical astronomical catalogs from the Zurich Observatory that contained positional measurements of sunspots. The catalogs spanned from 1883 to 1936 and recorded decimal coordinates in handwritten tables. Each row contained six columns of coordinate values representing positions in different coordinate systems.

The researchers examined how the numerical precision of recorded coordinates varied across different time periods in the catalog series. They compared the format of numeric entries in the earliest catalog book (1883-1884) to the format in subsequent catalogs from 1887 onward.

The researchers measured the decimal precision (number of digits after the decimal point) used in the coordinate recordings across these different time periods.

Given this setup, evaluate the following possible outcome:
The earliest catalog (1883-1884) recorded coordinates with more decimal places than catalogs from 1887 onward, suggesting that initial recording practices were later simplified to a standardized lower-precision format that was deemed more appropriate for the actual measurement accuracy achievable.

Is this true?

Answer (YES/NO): YES